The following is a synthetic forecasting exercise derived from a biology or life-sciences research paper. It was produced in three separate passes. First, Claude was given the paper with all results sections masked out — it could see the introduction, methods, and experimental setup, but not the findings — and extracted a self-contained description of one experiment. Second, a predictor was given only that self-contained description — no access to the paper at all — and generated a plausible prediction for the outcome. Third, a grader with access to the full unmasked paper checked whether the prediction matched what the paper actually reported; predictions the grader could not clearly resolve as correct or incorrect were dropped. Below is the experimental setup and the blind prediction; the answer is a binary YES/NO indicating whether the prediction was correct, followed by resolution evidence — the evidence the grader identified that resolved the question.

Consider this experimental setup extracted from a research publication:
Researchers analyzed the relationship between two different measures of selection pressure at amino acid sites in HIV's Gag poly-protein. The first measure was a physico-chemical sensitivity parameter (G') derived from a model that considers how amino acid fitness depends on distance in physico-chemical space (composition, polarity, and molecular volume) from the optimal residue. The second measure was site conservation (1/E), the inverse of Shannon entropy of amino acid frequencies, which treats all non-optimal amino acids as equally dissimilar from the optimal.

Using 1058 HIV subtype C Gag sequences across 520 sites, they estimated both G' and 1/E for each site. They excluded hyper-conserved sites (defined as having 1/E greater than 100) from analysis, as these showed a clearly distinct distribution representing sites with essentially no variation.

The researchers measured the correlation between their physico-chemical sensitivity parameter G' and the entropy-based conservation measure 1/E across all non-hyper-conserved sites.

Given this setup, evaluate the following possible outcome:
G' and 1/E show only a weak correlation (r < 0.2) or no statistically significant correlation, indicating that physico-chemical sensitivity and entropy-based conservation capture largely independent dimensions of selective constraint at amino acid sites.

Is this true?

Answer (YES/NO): NO